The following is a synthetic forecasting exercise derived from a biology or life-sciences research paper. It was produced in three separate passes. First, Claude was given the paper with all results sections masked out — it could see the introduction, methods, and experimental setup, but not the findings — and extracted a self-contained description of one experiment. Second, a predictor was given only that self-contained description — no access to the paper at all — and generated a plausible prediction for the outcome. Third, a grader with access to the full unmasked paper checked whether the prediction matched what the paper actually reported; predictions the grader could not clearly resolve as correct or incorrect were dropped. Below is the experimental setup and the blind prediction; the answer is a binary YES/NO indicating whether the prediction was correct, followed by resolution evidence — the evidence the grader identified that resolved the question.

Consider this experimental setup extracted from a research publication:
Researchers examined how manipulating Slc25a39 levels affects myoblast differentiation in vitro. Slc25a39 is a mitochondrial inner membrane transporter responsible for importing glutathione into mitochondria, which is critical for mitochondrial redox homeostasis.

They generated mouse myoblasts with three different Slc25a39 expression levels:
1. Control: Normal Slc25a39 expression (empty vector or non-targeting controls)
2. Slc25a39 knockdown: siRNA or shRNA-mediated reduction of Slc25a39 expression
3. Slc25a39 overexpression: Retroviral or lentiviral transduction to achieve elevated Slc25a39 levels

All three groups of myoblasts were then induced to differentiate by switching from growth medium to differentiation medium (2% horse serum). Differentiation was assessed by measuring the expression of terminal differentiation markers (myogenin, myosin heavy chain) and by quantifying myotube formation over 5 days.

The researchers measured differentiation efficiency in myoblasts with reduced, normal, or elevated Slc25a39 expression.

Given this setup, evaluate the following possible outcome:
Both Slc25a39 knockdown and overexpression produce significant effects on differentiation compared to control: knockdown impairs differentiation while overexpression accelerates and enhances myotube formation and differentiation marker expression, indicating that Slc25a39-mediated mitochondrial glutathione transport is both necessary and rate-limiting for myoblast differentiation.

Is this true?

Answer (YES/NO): NO